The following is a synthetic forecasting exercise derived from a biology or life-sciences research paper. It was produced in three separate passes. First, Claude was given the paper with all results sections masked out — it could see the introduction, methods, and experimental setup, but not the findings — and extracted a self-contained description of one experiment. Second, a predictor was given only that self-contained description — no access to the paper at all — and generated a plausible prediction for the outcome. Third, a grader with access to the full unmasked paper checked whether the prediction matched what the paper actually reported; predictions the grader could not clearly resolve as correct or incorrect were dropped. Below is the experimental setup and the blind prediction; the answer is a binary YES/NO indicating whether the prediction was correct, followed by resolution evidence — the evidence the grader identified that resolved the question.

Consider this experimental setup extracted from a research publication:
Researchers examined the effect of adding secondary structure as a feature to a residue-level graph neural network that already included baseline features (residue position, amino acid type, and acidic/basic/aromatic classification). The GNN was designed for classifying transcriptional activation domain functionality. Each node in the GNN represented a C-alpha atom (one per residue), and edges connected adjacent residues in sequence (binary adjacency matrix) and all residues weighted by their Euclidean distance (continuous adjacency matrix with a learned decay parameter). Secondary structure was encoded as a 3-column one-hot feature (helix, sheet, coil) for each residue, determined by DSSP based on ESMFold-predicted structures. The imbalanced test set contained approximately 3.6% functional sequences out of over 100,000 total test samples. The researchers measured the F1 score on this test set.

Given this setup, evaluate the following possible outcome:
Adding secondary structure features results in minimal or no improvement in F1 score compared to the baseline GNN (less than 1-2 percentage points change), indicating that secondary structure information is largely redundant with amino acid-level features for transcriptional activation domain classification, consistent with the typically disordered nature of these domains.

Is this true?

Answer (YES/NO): NO